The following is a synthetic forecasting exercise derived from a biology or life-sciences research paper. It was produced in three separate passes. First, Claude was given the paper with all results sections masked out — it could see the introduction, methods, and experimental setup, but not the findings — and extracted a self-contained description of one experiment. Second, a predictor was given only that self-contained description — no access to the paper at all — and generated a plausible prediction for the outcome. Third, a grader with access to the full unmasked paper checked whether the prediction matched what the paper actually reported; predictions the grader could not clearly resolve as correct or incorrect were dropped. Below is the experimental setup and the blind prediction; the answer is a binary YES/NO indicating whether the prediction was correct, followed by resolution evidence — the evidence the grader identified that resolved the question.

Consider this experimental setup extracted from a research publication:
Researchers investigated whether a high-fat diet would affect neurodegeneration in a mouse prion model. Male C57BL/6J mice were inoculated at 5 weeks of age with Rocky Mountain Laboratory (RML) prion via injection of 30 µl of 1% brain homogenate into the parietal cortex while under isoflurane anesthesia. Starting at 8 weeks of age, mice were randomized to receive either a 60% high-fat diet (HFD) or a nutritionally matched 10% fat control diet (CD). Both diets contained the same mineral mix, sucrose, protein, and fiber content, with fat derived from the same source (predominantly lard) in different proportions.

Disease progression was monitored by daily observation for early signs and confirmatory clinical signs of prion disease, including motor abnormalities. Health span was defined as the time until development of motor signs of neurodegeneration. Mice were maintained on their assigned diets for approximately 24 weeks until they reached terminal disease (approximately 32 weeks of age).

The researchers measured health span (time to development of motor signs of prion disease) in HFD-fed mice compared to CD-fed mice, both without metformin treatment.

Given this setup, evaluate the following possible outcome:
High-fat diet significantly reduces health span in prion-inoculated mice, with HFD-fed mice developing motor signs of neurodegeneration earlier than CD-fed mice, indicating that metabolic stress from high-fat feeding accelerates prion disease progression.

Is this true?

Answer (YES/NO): NO